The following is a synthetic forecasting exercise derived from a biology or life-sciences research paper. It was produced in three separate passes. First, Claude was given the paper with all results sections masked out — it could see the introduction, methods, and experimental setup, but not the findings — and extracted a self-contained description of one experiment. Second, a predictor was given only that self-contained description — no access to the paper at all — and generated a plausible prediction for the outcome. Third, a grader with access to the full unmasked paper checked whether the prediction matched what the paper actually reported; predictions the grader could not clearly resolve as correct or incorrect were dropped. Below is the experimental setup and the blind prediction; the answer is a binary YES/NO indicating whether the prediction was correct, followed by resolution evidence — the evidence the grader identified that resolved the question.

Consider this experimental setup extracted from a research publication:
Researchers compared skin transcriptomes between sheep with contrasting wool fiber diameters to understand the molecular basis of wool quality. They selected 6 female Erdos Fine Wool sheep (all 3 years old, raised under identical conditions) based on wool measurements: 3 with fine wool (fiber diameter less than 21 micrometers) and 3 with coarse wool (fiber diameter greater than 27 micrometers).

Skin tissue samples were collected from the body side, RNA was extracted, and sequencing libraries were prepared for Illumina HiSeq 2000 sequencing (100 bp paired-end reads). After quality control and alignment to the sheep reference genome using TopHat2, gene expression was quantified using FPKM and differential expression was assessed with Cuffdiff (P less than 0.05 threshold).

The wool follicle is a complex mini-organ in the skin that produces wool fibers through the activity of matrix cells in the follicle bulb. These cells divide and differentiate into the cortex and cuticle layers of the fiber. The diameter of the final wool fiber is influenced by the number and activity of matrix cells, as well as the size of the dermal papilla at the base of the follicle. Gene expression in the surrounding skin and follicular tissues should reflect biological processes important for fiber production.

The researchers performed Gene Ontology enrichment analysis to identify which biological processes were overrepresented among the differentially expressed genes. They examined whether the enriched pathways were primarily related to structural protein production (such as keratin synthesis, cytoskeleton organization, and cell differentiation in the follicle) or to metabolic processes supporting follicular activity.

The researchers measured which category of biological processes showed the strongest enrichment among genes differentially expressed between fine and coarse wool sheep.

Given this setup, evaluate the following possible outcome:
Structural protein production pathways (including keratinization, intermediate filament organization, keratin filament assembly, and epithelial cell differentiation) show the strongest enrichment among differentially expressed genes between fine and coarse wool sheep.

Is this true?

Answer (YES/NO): NO